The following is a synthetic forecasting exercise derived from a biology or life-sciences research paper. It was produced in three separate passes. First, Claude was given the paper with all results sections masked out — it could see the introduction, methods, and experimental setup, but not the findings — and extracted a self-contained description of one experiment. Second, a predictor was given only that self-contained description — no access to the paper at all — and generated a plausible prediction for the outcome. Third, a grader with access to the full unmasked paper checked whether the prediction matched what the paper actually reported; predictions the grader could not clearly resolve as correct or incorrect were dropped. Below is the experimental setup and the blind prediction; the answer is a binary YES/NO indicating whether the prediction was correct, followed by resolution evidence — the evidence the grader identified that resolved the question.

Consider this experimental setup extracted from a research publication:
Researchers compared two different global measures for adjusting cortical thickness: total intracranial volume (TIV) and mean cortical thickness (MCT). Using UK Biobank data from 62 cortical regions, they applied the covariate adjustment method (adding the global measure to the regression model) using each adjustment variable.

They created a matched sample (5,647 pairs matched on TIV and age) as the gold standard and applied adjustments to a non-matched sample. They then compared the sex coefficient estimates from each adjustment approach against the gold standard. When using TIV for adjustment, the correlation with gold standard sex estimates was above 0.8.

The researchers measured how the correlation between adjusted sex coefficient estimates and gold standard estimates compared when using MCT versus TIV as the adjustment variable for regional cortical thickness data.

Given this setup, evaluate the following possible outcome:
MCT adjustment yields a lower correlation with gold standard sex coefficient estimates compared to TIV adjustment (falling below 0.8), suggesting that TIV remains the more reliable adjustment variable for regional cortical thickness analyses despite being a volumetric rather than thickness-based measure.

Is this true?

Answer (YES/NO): YES